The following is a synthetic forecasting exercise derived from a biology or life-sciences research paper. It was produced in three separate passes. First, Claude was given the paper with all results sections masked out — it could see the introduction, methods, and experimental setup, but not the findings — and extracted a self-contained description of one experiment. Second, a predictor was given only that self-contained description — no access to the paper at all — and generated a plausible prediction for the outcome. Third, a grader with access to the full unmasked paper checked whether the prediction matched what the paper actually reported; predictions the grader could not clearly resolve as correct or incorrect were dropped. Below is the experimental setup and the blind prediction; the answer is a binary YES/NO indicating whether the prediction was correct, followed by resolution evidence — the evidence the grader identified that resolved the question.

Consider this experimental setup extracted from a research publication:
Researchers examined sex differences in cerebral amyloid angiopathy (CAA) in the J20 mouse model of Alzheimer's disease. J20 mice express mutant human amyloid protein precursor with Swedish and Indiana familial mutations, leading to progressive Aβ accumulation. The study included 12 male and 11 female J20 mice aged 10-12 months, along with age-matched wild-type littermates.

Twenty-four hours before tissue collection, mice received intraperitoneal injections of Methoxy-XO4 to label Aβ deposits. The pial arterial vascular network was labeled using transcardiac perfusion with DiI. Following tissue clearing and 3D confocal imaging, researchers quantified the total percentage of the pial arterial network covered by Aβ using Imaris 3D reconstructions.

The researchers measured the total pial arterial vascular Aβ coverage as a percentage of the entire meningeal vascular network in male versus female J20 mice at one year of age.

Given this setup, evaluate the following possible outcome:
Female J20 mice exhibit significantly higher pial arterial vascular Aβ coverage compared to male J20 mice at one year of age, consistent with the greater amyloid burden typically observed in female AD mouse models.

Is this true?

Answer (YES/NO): NO